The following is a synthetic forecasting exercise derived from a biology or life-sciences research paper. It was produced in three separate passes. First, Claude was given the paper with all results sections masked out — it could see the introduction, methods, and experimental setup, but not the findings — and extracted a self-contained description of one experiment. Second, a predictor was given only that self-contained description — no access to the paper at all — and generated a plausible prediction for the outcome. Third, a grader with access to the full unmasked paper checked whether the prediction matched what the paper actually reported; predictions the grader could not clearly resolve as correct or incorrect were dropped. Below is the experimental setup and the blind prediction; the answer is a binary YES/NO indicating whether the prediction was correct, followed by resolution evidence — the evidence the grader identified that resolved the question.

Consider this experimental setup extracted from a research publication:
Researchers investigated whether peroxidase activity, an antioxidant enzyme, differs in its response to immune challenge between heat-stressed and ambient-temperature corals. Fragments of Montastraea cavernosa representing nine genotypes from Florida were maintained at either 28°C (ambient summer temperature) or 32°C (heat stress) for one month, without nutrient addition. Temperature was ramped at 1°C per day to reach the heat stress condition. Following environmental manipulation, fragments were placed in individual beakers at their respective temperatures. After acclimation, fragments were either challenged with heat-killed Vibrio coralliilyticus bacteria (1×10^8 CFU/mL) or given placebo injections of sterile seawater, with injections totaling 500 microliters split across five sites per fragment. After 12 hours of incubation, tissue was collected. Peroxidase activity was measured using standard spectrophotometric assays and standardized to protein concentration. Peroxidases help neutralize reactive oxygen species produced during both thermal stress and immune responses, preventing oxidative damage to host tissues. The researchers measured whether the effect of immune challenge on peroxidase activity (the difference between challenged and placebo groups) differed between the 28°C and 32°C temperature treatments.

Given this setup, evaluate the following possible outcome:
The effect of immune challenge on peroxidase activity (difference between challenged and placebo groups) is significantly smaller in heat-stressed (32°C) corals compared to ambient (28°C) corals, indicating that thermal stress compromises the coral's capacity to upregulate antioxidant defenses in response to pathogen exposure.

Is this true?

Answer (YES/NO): NO